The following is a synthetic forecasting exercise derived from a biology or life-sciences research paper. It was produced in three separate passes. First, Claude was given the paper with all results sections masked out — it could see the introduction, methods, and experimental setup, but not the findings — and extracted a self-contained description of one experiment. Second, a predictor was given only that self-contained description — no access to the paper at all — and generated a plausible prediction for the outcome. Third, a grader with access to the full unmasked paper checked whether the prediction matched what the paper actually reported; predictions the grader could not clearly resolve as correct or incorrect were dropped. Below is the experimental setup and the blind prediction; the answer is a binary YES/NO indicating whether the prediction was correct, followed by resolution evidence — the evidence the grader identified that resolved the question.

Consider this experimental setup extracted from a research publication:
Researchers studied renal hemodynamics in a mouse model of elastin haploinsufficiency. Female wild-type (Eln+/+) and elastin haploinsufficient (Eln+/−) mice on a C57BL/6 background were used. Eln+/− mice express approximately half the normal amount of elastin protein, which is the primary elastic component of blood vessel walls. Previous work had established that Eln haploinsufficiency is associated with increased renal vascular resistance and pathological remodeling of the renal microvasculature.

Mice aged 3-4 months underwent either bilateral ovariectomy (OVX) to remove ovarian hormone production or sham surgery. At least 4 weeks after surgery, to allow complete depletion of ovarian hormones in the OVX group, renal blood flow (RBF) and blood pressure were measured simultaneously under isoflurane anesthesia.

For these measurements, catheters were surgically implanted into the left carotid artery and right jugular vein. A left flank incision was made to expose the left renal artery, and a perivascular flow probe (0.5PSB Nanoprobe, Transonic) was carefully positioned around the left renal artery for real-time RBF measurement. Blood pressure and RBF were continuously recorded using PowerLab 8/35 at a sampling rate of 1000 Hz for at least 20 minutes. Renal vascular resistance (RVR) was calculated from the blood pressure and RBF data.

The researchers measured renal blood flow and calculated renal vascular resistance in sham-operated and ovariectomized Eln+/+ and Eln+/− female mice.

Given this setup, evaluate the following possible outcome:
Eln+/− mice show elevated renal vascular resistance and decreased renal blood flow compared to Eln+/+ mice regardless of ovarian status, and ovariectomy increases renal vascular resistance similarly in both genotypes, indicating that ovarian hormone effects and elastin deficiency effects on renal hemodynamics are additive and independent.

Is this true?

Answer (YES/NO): NO